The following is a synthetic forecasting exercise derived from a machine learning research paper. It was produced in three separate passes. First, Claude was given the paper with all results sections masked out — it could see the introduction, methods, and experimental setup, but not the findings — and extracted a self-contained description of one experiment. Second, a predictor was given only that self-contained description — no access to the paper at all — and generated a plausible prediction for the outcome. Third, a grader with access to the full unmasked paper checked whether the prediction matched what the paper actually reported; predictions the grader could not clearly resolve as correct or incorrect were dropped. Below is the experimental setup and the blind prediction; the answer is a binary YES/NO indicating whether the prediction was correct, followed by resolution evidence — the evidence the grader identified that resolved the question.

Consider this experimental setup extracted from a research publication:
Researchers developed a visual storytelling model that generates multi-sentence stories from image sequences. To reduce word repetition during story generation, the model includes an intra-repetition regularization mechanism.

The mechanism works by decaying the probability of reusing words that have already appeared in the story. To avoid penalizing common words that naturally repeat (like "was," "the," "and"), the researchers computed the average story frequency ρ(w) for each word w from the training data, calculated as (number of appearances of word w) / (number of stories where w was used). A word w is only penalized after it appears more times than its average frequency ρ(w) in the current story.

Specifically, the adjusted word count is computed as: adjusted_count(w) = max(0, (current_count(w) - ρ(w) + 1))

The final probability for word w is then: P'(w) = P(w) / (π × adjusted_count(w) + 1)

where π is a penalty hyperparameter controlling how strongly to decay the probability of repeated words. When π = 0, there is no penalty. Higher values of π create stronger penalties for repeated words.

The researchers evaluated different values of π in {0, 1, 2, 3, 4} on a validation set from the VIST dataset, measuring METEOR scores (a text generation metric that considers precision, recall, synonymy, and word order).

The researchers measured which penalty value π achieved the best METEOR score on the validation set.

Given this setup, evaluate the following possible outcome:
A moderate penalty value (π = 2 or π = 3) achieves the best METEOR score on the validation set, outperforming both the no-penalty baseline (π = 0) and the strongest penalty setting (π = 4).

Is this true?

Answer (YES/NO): YES